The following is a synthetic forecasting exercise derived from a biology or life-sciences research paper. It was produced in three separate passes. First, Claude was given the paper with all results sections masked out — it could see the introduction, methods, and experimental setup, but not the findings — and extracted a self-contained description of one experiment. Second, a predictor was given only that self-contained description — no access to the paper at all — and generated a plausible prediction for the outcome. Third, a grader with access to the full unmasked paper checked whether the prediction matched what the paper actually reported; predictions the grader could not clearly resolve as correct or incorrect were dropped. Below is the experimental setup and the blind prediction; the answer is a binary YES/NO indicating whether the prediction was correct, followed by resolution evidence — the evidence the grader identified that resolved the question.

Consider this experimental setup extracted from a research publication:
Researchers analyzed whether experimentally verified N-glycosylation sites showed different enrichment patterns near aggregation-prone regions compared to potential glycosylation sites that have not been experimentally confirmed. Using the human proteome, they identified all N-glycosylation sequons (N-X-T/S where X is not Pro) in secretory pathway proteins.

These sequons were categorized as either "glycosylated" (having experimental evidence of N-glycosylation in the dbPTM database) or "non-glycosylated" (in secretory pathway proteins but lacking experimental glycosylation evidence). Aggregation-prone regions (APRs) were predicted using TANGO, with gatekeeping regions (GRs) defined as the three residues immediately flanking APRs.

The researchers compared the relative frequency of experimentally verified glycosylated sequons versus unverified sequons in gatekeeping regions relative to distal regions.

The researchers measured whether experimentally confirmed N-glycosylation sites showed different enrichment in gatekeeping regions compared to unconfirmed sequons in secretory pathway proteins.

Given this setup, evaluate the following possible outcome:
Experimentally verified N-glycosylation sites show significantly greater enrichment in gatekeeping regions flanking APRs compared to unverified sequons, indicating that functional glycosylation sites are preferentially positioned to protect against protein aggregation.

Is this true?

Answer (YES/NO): YES